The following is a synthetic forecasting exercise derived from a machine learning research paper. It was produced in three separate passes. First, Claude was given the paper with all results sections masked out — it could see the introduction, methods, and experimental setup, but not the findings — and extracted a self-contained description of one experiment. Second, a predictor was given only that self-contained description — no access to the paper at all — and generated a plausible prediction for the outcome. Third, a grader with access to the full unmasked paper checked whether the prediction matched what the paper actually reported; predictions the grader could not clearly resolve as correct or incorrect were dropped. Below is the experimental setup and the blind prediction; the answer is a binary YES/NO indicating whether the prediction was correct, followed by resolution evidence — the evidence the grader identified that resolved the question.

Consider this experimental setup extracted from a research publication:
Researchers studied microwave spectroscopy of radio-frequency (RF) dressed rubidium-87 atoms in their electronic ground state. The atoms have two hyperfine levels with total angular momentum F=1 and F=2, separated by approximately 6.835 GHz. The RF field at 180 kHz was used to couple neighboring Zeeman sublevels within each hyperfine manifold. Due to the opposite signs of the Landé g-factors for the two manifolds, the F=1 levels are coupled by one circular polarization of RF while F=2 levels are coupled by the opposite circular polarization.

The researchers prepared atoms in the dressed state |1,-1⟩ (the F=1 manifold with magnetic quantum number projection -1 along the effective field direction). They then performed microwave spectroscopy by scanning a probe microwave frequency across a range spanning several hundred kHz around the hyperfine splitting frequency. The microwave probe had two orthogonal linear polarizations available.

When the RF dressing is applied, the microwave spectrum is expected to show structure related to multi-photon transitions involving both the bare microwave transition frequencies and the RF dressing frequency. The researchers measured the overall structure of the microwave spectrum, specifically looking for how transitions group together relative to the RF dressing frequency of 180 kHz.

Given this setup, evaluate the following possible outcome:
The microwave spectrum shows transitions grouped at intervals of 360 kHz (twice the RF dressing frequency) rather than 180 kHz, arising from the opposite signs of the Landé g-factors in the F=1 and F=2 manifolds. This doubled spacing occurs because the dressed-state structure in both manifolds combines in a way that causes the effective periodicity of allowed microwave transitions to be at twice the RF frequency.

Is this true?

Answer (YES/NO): NO